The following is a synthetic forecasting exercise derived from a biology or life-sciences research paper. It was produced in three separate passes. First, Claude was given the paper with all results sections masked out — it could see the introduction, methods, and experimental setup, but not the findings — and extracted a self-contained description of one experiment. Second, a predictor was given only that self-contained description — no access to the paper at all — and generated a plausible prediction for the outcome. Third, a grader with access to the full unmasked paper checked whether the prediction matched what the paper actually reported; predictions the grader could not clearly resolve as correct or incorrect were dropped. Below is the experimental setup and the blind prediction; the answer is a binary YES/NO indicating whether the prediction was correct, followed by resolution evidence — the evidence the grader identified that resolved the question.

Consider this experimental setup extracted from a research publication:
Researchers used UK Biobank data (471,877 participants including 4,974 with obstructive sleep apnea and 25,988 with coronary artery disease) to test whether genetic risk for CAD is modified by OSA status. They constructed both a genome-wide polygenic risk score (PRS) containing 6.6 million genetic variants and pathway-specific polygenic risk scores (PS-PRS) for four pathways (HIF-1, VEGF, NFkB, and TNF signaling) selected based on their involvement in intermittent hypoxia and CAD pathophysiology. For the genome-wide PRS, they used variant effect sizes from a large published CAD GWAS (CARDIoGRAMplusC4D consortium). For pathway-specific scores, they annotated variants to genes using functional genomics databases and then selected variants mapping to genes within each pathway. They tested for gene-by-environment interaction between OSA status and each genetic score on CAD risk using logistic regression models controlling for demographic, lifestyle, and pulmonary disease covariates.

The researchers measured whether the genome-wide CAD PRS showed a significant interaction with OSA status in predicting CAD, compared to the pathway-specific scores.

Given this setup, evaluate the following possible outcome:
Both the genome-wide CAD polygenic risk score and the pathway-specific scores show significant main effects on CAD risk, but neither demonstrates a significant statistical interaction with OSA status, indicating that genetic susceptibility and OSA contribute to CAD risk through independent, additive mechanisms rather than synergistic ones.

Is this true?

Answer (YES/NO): NO